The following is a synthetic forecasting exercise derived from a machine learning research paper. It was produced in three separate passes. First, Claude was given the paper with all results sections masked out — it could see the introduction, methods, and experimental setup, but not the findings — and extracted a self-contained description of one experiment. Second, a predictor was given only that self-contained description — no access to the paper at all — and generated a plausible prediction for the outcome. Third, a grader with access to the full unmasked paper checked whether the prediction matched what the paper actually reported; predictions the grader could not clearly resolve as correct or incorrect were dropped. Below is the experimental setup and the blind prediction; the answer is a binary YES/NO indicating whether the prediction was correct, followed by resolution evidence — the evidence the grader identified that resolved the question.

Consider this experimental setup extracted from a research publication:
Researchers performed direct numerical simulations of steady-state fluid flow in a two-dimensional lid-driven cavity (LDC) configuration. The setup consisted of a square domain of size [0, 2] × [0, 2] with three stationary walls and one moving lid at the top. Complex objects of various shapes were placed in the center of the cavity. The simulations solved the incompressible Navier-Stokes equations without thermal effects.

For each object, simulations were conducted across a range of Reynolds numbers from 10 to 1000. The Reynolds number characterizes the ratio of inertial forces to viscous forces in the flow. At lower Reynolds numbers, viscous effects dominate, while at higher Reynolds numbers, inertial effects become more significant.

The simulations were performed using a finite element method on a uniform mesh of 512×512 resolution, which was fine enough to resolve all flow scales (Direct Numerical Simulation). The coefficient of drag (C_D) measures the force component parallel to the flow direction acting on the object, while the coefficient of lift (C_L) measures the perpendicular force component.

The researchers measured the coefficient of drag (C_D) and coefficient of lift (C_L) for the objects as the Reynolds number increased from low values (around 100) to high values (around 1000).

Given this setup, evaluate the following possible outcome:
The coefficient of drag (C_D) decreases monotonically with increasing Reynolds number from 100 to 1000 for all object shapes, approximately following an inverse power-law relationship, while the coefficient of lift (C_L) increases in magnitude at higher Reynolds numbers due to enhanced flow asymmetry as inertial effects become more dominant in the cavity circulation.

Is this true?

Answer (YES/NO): NO